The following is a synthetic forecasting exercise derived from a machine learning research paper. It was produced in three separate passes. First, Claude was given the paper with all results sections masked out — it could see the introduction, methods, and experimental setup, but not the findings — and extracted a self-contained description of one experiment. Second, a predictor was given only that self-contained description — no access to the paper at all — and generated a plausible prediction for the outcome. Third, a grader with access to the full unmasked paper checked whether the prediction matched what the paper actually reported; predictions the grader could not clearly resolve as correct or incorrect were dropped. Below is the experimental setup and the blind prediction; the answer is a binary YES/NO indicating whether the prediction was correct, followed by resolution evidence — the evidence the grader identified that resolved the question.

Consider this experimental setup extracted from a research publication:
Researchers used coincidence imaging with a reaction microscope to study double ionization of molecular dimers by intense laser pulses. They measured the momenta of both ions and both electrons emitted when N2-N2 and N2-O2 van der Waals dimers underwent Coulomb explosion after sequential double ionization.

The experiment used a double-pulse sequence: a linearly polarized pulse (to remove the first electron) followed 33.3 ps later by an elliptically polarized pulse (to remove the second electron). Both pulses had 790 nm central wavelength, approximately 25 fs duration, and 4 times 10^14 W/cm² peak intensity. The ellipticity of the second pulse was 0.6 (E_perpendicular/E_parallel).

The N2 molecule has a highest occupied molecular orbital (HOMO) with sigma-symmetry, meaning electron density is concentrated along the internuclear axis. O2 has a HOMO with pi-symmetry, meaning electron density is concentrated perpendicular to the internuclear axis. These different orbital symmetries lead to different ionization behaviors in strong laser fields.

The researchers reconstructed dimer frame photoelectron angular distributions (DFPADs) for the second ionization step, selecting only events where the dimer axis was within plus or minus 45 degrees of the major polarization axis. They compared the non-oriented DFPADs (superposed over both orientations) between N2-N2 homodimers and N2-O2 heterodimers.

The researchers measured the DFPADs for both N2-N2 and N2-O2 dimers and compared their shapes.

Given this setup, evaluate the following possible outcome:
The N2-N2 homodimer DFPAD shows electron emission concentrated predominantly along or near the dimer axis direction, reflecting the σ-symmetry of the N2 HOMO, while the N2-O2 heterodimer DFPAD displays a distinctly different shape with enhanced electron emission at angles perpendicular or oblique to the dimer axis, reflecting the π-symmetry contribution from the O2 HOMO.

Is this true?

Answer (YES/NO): NO